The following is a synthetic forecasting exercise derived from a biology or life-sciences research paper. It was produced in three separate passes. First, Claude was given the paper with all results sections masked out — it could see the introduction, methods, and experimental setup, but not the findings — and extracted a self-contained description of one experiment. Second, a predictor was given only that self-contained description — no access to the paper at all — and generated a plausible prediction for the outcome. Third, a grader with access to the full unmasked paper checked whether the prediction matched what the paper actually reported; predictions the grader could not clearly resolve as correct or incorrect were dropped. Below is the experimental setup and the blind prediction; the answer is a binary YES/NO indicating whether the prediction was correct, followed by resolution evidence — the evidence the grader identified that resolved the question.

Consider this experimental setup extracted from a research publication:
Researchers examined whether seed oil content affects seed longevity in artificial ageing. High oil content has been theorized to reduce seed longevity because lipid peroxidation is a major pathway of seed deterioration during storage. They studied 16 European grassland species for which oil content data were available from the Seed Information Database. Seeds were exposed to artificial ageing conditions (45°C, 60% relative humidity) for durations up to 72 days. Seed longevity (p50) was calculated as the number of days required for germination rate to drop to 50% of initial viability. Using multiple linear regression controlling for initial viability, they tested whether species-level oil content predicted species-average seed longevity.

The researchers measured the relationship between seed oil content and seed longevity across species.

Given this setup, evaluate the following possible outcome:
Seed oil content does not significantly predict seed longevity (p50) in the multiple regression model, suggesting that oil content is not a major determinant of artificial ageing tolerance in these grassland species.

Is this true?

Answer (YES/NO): YES